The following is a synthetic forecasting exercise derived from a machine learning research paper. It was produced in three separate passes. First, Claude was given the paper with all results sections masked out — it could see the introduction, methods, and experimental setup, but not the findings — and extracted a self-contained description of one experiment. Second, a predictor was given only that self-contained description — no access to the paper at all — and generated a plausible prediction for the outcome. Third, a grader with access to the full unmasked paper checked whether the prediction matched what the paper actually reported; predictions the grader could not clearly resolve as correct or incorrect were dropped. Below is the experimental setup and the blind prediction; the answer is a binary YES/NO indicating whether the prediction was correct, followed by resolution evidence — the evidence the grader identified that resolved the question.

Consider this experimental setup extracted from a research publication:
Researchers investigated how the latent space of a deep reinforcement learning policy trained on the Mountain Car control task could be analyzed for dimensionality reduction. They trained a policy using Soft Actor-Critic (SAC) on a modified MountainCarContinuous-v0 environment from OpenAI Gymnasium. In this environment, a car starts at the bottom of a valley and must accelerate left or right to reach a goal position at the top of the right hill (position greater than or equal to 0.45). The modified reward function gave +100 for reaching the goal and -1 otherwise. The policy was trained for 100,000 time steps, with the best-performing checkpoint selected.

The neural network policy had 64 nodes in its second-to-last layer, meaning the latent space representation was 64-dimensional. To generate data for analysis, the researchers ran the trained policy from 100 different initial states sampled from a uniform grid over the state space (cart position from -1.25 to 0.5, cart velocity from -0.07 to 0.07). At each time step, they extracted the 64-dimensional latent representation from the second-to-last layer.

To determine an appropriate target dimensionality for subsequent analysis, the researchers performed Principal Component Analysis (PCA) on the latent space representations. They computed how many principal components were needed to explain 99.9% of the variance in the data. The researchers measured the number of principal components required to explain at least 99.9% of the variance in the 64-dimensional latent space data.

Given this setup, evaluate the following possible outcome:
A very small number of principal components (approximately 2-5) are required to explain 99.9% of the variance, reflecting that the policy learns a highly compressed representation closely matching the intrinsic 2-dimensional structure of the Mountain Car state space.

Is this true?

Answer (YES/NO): NO